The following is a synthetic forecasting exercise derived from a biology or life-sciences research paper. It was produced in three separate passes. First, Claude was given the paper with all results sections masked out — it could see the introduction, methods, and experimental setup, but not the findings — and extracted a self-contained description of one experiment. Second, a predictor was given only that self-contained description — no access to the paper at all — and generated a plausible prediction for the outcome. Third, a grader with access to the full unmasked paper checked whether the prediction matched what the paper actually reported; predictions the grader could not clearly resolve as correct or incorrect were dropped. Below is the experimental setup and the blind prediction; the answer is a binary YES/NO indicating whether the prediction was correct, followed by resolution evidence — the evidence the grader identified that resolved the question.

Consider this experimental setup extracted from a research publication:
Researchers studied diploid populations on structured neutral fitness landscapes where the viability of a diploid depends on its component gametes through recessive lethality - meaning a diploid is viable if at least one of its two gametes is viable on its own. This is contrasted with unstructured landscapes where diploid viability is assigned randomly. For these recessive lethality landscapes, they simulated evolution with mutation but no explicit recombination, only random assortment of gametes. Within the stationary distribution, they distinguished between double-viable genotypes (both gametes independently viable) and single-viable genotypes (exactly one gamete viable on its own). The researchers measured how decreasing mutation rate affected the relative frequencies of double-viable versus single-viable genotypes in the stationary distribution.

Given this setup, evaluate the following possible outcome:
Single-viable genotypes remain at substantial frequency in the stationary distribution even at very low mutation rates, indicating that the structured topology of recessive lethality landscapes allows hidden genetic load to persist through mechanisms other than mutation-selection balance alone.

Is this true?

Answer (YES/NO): NO